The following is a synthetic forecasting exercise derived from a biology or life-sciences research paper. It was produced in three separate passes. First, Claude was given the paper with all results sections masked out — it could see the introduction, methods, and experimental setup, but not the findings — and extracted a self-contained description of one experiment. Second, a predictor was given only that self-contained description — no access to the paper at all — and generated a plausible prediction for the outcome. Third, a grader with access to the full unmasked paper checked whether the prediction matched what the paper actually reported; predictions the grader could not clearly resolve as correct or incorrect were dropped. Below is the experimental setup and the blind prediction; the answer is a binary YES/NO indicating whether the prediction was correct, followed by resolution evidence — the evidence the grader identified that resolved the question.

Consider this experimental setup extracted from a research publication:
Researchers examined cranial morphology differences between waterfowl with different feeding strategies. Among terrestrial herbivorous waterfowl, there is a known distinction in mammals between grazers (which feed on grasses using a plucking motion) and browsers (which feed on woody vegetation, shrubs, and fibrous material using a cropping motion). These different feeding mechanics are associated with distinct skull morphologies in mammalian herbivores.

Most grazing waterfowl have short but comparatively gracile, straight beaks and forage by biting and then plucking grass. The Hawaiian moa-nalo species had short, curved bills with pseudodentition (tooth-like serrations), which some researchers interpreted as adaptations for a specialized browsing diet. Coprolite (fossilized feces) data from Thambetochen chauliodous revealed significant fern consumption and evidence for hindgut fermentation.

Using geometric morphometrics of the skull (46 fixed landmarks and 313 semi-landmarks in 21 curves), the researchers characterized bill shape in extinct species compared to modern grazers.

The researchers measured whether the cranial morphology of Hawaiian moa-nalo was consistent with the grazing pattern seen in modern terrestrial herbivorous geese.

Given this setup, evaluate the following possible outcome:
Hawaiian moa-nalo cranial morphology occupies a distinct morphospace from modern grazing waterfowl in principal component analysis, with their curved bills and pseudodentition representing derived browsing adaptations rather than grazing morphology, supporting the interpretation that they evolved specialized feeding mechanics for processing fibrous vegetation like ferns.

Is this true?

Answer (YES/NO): YES